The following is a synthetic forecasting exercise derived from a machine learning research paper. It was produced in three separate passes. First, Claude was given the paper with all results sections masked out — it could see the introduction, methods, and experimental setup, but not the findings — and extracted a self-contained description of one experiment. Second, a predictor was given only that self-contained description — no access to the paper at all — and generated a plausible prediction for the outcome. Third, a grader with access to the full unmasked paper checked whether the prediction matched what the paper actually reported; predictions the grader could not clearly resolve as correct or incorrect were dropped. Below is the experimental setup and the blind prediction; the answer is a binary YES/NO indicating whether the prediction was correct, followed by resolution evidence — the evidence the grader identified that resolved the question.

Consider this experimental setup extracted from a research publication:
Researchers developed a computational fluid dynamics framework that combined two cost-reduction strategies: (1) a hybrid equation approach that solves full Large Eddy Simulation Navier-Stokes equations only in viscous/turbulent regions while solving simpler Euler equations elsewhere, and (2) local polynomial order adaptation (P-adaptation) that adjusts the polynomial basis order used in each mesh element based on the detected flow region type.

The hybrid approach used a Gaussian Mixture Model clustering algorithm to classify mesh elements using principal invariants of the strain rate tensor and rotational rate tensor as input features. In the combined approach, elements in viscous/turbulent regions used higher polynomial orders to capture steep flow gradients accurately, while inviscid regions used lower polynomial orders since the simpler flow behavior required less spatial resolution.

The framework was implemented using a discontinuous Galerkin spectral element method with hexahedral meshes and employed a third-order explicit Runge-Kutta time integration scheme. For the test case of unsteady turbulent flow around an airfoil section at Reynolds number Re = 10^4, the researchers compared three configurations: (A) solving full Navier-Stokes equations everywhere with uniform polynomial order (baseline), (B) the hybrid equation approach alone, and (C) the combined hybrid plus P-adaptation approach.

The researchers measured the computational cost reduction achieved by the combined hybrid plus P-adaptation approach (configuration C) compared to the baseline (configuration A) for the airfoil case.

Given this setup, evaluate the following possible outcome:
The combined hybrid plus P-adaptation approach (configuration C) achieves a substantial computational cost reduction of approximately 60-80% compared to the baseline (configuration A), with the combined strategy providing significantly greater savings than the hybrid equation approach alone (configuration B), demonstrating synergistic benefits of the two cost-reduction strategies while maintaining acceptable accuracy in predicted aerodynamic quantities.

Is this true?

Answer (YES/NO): NO